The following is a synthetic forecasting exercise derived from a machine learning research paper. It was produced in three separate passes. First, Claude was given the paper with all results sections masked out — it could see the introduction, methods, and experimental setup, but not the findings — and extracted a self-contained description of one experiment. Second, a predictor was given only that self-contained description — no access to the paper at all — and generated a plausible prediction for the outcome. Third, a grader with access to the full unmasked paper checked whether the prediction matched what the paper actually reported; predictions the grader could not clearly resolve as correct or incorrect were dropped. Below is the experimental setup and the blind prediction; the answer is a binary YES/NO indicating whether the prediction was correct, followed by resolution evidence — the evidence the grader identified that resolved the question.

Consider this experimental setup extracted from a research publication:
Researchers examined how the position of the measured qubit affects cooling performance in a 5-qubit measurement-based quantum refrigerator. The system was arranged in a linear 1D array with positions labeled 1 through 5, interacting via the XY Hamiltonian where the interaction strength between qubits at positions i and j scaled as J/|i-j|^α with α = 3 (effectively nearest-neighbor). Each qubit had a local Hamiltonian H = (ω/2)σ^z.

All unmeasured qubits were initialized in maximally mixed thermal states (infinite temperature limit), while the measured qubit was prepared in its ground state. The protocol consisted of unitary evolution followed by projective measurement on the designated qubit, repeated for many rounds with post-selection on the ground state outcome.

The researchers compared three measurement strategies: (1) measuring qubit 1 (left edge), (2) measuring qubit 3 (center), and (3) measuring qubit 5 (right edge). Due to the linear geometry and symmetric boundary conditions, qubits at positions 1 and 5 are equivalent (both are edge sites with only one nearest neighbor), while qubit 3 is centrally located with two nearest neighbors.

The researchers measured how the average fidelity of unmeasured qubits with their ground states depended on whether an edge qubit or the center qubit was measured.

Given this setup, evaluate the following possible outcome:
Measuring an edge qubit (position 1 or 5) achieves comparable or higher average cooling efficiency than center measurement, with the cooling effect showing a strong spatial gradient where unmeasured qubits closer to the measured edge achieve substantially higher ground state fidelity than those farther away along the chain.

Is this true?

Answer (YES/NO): NO